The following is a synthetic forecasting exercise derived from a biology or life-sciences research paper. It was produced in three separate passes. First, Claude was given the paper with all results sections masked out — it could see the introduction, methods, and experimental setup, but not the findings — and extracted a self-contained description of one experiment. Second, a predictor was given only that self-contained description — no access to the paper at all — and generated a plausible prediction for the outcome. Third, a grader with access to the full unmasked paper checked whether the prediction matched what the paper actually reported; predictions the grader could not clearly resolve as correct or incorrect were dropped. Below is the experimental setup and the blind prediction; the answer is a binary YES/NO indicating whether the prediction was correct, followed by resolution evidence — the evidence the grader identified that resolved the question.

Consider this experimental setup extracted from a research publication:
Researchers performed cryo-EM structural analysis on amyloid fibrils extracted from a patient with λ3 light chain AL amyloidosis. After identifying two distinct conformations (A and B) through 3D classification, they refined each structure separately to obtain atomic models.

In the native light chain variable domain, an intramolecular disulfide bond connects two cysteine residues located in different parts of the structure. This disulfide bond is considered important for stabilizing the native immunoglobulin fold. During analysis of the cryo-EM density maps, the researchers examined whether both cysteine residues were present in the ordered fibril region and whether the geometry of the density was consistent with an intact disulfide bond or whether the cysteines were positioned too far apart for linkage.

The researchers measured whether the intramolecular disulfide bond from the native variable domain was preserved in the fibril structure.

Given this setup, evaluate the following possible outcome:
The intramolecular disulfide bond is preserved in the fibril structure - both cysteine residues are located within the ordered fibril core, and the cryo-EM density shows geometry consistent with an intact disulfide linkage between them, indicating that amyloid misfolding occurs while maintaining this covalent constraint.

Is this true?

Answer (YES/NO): YES